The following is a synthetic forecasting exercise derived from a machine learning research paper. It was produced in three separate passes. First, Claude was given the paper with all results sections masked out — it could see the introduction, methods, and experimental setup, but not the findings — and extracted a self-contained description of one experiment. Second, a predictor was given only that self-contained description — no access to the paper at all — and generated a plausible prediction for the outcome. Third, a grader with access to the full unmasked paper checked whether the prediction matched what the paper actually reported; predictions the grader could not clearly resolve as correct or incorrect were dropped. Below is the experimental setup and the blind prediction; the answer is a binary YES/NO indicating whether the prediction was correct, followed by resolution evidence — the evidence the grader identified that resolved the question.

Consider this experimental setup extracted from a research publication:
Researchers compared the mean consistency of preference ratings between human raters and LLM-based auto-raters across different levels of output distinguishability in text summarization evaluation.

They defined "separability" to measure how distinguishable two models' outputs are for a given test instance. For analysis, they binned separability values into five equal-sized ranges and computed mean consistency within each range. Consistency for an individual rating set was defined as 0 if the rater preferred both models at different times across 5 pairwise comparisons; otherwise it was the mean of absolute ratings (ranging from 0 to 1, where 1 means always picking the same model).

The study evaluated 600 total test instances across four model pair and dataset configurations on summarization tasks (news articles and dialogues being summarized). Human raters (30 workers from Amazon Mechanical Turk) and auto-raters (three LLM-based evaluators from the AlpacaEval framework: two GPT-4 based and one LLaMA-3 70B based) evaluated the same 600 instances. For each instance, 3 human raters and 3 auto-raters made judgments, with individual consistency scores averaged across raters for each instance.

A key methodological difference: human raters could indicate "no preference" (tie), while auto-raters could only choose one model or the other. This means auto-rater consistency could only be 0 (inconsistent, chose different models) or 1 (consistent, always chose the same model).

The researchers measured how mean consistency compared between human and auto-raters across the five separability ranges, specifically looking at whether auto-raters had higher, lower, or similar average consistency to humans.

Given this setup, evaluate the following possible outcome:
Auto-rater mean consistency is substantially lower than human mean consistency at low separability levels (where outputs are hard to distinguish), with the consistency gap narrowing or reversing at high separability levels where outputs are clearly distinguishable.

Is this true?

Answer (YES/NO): NO